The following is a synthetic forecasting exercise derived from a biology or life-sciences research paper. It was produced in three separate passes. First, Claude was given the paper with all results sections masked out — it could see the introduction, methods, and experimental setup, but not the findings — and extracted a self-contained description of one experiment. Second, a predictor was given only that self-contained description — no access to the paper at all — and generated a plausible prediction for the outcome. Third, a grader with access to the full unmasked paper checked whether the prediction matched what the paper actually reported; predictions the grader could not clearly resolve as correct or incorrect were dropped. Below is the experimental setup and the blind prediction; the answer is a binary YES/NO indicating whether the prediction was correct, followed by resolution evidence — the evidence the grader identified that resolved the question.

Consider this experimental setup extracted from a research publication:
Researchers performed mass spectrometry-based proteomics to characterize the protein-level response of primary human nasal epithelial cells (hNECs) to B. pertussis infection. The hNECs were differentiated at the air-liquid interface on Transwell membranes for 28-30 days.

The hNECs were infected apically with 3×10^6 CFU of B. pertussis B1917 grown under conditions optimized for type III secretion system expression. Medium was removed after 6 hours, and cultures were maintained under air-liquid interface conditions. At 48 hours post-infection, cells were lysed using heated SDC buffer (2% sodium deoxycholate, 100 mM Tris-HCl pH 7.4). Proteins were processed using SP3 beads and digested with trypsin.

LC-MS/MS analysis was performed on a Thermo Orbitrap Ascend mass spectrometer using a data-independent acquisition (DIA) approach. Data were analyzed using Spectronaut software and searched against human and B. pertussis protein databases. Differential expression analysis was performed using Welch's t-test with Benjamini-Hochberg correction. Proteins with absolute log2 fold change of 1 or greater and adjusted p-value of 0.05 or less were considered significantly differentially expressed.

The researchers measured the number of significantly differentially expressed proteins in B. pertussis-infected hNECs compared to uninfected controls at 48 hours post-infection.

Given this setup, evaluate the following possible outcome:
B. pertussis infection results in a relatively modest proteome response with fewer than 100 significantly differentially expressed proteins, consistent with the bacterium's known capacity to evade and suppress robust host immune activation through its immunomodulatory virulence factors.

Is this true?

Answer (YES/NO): YES